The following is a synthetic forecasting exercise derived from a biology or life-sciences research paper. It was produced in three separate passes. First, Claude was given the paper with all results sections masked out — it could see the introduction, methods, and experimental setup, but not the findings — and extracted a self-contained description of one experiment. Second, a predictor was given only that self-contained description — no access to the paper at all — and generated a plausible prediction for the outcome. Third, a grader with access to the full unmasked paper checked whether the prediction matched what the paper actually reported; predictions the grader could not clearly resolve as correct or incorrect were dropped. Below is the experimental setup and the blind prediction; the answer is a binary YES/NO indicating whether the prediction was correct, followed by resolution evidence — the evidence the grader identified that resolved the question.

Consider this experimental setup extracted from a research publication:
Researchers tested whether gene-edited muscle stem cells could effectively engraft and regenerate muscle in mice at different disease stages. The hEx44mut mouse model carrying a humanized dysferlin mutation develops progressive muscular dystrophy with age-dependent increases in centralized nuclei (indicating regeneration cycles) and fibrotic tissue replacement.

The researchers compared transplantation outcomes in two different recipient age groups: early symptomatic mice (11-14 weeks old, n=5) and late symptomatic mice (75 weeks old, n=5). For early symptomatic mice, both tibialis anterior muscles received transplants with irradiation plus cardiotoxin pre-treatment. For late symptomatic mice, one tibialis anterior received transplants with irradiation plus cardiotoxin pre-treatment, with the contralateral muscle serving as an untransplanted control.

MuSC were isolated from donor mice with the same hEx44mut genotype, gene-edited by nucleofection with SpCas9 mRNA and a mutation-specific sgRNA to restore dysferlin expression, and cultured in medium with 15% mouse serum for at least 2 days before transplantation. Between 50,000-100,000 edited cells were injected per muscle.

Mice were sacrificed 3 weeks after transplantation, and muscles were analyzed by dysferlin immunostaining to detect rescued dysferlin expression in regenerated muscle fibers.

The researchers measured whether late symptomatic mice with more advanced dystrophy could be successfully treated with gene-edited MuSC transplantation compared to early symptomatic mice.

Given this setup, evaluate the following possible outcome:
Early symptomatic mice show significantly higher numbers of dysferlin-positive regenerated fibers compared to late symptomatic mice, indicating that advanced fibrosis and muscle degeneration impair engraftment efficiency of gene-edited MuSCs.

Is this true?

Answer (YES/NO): NO